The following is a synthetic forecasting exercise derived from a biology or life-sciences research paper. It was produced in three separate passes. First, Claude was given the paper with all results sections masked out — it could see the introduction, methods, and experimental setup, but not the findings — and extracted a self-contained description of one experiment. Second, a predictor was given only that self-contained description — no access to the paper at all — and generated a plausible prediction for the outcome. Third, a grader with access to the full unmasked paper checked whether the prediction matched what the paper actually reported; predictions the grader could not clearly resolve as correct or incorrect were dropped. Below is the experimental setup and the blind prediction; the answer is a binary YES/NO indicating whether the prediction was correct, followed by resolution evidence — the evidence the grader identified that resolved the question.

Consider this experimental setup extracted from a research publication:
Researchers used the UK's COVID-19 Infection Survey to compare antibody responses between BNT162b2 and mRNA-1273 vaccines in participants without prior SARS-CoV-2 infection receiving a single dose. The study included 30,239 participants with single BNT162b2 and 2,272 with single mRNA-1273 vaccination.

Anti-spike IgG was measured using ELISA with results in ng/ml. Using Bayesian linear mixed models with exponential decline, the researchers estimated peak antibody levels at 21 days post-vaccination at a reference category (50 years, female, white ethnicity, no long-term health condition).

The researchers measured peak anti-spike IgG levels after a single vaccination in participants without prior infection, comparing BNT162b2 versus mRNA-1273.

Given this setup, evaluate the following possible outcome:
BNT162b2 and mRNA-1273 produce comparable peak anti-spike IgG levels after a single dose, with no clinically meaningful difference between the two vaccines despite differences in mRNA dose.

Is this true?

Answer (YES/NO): NO